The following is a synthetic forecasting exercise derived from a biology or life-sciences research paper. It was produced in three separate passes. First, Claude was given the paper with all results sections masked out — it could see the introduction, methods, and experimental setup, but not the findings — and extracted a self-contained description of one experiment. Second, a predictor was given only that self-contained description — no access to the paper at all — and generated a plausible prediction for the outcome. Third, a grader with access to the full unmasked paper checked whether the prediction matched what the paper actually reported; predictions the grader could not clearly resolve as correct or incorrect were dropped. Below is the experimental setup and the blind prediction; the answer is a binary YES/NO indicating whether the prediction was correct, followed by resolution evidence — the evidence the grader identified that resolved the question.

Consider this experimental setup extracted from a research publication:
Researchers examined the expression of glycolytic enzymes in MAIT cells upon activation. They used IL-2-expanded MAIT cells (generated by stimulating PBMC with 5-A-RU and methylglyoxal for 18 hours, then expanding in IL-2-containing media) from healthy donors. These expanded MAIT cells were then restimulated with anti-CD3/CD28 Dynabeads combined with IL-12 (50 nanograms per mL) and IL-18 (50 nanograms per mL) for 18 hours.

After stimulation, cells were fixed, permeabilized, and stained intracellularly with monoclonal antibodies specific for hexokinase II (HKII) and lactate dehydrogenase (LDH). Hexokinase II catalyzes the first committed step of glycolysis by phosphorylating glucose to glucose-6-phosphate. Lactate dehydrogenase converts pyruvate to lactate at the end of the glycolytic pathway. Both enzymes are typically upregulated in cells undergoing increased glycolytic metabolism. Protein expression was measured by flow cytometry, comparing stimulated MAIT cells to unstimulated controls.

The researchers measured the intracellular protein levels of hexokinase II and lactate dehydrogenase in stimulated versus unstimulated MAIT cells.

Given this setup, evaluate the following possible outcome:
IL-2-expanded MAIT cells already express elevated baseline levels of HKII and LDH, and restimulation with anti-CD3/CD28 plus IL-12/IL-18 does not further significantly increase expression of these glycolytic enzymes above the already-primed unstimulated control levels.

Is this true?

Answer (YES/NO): NO